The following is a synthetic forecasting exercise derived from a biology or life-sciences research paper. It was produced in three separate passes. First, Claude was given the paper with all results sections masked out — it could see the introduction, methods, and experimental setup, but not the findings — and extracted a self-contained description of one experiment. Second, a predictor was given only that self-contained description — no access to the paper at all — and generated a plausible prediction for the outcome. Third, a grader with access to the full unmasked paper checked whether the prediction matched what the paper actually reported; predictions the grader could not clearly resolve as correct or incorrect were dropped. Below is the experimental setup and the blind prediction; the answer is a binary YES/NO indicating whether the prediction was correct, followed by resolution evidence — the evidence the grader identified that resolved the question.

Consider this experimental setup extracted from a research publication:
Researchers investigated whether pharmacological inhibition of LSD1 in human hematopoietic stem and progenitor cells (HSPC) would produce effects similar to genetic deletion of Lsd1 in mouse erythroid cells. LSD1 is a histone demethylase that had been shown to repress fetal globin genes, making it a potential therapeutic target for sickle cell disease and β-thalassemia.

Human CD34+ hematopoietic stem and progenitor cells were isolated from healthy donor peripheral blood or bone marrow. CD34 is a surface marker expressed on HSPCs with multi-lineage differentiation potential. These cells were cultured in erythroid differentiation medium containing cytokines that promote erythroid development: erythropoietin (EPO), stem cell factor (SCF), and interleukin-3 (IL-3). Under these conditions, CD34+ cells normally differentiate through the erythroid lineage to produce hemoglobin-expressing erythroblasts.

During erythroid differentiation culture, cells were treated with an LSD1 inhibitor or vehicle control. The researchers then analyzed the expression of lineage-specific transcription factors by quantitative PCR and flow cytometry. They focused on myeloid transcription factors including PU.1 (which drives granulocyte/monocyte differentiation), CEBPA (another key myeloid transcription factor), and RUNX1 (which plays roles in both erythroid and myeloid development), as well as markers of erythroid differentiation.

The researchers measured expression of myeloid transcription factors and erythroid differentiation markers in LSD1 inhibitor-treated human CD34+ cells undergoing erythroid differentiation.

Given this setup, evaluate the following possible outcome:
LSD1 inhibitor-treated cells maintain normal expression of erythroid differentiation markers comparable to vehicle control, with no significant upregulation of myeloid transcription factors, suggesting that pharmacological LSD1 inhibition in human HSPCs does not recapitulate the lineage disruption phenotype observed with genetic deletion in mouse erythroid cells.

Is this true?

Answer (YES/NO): NO